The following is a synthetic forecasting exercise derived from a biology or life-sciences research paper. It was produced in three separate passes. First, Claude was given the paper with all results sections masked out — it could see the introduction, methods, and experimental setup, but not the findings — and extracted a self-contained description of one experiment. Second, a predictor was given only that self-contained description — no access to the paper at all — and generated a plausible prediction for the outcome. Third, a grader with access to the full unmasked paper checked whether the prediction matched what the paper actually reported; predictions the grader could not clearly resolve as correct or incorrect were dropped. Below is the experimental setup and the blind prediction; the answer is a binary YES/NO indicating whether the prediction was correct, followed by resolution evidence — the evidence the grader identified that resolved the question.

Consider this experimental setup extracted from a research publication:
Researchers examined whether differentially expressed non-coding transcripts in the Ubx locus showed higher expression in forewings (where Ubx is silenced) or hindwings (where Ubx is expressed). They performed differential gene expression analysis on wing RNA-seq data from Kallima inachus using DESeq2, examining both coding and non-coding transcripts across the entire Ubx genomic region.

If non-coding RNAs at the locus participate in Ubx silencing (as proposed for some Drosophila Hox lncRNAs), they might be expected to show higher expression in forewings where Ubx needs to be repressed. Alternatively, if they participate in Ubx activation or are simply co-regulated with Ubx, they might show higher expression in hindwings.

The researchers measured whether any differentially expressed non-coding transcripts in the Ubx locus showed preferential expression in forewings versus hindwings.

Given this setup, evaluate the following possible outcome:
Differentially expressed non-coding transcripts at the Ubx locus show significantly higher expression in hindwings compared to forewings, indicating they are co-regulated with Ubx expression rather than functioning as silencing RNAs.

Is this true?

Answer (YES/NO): YES